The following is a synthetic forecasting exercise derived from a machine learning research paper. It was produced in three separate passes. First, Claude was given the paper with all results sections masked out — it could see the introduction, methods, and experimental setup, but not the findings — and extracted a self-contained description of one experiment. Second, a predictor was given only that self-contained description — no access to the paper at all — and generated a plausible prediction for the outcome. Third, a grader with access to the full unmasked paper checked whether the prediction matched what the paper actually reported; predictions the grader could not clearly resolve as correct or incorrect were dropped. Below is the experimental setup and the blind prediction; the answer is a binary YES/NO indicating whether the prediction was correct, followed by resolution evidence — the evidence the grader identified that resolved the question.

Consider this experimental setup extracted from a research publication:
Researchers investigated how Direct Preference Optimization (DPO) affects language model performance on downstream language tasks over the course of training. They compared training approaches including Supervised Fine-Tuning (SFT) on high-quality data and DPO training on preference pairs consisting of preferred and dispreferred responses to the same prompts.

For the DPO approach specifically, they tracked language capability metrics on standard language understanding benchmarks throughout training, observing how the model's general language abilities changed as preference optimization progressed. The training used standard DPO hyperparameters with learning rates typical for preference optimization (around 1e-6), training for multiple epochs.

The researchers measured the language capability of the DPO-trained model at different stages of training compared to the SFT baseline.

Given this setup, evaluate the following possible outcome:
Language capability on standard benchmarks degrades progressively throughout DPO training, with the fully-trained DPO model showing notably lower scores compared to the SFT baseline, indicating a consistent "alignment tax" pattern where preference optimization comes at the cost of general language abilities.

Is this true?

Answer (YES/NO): NO